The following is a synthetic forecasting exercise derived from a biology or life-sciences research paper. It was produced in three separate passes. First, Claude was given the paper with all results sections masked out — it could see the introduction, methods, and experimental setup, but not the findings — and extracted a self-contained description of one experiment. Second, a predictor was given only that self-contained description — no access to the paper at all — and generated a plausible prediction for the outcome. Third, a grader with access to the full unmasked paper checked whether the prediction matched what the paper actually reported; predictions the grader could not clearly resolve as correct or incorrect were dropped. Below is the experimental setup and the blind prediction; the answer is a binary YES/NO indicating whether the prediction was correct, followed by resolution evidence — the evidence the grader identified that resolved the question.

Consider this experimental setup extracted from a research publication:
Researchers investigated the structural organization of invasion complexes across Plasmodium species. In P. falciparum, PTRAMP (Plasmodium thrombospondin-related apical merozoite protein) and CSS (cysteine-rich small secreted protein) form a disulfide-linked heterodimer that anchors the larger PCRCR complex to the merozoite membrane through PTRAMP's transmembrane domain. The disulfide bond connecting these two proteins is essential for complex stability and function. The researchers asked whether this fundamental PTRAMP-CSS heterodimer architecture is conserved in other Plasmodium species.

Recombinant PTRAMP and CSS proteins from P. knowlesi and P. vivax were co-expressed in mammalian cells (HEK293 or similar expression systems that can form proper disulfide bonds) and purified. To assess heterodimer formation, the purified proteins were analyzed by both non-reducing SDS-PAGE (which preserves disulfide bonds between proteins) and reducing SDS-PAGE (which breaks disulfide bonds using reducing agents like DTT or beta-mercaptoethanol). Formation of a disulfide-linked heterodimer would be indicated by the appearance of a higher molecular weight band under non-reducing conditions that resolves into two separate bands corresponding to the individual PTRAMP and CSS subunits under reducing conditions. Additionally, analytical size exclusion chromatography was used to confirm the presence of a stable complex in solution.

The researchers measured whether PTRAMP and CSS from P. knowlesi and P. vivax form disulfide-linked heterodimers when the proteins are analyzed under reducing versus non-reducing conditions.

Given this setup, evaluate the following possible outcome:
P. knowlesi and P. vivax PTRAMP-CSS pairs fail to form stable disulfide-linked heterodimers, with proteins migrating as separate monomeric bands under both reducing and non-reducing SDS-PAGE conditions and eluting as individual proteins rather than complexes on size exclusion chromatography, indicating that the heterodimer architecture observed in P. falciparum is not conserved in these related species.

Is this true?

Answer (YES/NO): NO